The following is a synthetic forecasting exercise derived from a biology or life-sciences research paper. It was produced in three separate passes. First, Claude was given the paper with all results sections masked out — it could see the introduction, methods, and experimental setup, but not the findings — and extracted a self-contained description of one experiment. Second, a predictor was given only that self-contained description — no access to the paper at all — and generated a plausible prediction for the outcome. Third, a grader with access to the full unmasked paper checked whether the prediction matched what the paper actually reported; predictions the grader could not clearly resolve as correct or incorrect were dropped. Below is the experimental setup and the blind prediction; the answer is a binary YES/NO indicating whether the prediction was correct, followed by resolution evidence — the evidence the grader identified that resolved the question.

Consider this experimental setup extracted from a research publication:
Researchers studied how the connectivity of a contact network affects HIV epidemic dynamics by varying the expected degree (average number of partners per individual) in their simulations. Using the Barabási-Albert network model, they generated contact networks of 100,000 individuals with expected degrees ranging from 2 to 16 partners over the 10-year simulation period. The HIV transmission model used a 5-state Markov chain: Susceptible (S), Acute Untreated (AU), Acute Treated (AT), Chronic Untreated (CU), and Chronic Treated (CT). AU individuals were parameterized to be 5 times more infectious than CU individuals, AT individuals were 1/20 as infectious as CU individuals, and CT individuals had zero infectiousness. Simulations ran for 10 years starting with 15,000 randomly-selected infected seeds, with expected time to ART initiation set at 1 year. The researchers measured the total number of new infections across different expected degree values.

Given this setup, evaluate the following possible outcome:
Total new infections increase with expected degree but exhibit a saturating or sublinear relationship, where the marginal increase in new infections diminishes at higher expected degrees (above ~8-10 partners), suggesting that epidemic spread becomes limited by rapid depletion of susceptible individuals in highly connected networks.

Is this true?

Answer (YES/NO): NO